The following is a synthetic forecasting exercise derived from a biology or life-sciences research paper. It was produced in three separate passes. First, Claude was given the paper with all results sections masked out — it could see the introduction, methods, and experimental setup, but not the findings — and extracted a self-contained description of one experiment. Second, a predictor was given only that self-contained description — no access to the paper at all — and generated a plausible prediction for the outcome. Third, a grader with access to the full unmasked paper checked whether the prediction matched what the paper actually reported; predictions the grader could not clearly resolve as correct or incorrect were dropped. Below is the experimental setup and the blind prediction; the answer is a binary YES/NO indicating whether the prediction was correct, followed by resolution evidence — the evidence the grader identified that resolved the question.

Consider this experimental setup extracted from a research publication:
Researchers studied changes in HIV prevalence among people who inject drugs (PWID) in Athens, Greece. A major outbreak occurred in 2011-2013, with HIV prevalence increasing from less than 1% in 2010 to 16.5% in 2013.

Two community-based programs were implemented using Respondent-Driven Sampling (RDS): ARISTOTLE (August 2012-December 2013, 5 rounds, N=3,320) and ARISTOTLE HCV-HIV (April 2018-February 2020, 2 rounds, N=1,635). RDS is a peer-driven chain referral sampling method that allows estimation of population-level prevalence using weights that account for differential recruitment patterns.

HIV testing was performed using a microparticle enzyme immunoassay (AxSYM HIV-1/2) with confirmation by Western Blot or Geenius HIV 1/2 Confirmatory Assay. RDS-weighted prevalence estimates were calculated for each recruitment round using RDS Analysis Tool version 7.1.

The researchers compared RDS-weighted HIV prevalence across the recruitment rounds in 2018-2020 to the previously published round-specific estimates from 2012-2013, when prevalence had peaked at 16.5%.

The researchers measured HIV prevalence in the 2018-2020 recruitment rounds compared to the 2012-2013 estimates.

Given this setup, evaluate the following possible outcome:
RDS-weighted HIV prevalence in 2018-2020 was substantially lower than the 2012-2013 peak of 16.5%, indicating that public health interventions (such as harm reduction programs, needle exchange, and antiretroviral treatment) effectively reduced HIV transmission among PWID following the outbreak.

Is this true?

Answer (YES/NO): NO